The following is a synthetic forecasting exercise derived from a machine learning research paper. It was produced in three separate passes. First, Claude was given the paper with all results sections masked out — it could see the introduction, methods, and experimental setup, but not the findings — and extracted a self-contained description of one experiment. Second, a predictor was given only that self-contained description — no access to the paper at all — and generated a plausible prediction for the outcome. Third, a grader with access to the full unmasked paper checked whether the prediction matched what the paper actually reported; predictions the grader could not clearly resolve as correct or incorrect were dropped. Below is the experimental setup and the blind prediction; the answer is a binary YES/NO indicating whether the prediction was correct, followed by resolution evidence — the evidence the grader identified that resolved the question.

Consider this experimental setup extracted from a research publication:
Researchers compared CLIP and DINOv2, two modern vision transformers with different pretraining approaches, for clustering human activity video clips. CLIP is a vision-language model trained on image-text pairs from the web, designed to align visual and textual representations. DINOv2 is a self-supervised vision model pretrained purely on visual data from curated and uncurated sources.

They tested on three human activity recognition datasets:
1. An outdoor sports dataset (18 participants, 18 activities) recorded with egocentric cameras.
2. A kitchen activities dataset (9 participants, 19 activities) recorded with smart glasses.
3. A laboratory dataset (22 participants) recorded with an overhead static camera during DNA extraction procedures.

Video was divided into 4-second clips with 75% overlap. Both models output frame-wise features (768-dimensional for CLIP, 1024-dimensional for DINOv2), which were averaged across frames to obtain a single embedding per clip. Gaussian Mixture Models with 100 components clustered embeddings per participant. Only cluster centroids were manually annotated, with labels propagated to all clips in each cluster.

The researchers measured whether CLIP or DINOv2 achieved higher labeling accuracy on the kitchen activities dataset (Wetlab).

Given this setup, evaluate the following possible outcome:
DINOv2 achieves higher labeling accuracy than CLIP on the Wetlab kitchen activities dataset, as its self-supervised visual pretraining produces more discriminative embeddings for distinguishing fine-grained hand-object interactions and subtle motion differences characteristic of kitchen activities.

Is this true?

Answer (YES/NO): NO